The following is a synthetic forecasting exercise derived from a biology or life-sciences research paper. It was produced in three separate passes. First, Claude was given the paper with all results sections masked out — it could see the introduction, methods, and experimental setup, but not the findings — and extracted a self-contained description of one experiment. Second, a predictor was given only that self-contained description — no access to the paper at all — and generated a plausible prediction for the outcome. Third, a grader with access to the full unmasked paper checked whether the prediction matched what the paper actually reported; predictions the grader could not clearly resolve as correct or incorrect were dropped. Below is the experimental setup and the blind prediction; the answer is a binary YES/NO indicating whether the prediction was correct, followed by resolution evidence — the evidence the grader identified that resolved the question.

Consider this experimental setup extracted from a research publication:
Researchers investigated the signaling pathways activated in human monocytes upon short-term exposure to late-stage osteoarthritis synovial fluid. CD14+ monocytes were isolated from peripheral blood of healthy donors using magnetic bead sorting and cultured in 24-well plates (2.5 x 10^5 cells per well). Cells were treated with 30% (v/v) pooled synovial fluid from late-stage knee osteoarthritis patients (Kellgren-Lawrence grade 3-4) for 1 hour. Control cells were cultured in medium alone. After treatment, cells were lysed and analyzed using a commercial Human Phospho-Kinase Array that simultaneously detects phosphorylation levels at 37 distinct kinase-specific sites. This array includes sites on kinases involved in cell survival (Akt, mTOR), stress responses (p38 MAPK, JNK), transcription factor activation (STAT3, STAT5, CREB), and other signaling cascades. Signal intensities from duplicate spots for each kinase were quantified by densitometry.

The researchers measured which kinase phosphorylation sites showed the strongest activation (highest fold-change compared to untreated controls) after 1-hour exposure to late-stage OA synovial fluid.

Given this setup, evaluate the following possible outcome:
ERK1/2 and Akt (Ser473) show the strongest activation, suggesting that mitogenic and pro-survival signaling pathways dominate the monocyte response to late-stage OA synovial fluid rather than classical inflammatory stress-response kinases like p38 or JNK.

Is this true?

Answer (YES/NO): NO